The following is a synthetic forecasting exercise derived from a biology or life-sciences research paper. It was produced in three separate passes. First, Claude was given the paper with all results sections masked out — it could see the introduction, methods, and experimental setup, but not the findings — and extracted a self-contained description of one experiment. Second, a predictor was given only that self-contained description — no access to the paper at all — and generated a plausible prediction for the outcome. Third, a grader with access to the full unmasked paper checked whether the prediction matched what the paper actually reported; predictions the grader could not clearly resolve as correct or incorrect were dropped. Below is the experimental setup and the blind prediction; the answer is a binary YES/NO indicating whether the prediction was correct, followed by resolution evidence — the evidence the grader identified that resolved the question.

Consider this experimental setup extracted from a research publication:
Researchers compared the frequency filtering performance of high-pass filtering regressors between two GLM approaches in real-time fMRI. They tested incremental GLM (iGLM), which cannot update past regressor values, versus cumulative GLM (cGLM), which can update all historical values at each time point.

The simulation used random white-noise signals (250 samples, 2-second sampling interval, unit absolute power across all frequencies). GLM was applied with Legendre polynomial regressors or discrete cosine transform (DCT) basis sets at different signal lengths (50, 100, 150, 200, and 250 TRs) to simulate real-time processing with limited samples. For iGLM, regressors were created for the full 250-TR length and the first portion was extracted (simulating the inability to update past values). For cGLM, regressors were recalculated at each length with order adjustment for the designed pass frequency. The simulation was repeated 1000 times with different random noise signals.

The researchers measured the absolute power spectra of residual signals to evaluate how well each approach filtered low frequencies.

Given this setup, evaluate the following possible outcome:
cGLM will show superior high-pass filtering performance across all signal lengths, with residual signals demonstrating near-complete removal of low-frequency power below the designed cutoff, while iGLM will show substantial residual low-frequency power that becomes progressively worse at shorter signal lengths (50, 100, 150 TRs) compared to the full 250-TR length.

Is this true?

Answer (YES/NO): NO